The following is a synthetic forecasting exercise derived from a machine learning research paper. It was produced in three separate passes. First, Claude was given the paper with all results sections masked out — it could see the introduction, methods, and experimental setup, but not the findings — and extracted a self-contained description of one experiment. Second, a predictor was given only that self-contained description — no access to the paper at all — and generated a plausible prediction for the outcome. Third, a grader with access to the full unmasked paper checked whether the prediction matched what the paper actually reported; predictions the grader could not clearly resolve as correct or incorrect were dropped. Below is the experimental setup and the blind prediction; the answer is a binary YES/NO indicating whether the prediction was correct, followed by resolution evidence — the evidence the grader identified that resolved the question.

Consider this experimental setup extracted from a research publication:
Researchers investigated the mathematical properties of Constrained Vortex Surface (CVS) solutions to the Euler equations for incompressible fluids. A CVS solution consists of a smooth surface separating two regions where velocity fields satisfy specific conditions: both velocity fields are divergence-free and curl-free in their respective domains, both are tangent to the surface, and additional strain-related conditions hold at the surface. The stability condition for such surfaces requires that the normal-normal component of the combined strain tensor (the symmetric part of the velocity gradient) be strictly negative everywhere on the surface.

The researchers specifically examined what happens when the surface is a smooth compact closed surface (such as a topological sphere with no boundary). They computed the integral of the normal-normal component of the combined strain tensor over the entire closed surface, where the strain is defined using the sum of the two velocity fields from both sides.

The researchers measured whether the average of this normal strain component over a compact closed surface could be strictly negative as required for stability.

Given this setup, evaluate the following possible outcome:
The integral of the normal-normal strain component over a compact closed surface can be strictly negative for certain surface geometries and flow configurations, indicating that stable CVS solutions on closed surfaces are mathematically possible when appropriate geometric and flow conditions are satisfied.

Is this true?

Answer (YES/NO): NO